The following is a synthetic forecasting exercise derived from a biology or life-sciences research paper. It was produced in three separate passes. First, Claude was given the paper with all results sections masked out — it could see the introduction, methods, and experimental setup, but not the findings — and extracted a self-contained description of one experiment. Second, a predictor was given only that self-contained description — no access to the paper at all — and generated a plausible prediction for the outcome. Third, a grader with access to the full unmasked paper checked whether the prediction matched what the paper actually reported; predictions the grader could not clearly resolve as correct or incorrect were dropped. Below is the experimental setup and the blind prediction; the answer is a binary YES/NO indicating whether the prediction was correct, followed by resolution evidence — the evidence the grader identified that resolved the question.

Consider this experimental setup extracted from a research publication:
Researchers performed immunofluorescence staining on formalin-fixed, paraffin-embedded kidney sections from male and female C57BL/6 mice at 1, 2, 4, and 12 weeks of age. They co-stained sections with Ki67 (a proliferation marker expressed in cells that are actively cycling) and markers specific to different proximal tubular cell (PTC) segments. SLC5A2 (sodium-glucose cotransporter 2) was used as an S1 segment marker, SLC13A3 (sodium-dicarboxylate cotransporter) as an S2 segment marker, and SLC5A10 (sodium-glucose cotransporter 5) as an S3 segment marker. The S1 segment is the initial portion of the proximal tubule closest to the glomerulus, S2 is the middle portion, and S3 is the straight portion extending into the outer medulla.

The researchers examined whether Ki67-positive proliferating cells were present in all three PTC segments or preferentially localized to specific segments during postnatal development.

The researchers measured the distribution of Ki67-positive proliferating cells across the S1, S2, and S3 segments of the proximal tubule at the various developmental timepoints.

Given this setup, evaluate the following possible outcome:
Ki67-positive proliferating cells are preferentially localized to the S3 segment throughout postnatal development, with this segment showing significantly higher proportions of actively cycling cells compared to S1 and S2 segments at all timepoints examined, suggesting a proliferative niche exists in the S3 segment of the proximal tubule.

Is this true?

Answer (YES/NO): NO